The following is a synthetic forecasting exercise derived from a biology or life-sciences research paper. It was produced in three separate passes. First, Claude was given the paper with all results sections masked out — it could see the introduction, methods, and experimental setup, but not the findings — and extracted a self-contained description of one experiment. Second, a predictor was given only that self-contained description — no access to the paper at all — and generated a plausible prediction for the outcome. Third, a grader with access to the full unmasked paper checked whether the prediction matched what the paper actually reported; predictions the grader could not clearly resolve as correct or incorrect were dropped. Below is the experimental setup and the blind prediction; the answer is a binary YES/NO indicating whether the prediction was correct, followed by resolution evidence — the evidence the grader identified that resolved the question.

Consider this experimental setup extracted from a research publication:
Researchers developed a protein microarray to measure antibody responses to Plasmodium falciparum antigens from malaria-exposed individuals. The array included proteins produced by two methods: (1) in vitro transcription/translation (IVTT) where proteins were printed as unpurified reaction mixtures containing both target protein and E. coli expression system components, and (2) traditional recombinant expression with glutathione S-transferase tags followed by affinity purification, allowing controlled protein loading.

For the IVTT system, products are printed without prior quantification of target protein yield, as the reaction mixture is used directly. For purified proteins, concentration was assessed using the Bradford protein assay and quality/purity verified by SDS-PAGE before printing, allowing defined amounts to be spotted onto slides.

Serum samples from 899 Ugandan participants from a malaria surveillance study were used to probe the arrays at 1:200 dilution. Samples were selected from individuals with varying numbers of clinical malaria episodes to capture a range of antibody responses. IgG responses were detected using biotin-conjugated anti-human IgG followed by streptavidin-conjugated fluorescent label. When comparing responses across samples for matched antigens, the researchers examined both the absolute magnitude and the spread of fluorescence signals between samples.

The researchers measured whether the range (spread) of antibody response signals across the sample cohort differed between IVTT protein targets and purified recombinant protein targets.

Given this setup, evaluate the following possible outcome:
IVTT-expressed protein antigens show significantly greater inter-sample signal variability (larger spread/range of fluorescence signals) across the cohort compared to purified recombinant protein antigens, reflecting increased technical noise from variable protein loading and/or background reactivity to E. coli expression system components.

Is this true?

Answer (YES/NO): NO